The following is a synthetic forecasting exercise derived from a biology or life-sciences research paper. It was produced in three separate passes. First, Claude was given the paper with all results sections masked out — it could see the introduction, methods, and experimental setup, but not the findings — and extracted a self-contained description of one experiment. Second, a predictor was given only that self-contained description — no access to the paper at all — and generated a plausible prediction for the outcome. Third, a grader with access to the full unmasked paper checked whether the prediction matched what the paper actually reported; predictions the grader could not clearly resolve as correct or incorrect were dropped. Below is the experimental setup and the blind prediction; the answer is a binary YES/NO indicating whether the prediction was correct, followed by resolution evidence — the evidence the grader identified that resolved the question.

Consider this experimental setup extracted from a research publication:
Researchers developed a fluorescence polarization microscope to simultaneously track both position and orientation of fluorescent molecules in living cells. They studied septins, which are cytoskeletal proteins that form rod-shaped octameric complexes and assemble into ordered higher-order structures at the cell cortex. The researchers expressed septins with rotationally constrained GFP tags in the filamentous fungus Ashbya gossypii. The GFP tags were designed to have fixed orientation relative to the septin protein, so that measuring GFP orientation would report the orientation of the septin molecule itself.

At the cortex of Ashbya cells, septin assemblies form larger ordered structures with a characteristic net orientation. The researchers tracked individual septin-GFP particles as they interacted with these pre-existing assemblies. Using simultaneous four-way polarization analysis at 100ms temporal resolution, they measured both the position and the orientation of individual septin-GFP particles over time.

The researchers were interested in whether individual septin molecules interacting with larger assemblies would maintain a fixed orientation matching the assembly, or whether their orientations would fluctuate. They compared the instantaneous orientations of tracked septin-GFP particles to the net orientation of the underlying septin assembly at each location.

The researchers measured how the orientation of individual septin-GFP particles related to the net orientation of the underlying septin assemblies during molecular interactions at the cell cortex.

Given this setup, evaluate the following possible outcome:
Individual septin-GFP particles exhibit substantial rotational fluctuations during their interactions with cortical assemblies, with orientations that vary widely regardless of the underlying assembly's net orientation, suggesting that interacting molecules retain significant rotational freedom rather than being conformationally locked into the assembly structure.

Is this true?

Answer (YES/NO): NO